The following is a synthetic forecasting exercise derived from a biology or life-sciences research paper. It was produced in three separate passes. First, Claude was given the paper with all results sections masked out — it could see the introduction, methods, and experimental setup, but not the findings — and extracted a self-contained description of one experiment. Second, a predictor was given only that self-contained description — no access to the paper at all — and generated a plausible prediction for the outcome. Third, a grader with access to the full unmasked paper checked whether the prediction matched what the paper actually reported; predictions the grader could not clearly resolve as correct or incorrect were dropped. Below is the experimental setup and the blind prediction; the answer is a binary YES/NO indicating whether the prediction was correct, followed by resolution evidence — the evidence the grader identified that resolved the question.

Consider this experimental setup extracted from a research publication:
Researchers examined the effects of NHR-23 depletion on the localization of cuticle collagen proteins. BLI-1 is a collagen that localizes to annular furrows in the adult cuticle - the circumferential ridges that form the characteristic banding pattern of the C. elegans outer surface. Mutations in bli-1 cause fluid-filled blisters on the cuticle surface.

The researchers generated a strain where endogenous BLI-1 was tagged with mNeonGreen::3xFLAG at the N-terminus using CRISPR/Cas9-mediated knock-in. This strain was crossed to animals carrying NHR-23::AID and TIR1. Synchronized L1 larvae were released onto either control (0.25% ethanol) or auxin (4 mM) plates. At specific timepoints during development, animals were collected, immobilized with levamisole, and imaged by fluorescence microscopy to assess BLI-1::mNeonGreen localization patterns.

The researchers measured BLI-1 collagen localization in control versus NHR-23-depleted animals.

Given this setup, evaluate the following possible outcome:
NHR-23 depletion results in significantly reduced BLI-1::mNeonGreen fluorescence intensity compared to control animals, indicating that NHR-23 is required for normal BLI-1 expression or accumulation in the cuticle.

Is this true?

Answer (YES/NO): YES